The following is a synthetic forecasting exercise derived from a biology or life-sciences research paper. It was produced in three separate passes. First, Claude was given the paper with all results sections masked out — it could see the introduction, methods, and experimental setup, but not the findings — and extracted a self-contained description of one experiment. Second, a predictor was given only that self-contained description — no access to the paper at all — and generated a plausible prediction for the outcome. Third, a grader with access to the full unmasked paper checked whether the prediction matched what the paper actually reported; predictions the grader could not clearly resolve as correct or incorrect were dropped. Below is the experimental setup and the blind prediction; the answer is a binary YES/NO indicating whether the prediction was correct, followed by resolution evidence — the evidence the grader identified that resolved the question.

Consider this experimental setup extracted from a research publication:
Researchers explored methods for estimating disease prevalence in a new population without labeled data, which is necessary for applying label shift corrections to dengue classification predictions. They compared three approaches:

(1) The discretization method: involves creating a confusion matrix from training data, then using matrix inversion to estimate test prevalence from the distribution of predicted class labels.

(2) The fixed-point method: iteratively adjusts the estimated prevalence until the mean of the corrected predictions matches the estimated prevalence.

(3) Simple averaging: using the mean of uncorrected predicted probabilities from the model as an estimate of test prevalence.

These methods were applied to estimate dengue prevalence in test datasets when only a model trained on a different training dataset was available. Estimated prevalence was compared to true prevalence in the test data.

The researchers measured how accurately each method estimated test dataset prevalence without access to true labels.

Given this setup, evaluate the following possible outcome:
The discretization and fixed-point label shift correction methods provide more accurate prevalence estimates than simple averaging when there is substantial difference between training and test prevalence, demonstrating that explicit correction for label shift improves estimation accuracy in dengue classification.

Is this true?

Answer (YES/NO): NO